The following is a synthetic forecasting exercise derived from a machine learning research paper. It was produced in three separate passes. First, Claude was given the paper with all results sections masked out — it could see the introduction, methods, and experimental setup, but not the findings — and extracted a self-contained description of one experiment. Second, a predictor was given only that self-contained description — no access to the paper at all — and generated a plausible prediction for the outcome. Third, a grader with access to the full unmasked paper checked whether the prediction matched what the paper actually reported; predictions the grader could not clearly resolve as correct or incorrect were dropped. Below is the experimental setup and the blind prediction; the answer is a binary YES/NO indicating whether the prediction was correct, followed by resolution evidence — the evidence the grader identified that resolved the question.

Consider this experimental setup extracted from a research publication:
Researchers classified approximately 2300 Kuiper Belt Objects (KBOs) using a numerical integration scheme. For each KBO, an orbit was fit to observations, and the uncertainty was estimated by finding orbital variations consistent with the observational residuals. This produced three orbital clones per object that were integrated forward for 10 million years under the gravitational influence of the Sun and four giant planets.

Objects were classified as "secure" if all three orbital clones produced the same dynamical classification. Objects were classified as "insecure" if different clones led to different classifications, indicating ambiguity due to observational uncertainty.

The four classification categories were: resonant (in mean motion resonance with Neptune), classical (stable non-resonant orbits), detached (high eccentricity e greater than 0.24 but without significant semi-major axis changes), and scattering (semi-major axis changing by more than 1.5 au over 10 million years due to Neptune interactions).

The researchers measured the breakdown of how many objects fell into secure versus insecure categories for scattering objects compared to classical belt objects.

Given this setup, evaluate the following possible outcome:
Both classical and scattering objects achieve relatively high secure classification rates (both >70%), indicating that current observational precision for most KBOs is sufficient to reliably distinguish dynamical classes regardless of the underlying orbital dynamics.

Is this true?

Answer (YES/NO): NO